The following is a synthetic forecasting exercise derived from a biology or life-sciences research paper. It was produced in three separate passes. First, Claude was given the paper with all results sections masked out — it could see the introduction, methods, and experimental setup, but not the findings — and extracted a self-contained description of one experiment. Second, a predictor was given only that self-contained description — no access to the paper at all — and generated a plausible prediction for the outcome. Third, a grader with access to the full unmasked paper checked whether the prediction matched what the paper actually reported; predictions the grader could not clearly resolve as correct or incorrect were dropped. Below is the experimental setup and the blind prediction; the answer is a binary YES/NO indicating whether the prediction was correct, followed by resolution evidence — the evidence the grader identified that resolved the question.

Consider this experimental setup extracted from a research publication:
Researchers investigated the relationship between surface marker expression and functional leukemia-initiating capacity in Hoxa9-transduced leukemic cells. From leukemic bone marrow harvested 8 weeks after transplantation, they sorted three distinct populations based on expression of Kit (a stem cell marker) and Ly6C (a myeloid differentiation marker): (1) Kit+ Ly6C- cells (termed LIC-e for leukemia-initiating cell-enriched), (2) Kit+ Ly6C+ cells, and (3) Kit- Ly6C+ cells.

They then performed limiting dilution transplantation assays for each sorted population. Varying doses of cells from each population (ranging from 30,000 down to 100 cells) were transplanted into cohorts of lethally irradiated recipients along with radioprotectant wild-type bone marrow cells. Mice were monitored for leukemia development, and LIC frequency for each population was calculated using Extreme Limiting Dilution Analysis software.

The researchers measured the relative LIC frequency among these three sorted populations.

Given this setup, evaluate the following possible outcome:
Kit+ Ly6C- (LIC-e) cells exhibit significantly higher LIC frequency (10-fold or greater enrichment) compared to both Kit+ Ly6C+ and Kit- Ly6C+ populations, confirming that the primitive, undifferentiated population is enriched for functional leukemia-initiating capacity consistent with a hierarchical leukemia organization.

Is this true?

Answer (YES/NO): YES